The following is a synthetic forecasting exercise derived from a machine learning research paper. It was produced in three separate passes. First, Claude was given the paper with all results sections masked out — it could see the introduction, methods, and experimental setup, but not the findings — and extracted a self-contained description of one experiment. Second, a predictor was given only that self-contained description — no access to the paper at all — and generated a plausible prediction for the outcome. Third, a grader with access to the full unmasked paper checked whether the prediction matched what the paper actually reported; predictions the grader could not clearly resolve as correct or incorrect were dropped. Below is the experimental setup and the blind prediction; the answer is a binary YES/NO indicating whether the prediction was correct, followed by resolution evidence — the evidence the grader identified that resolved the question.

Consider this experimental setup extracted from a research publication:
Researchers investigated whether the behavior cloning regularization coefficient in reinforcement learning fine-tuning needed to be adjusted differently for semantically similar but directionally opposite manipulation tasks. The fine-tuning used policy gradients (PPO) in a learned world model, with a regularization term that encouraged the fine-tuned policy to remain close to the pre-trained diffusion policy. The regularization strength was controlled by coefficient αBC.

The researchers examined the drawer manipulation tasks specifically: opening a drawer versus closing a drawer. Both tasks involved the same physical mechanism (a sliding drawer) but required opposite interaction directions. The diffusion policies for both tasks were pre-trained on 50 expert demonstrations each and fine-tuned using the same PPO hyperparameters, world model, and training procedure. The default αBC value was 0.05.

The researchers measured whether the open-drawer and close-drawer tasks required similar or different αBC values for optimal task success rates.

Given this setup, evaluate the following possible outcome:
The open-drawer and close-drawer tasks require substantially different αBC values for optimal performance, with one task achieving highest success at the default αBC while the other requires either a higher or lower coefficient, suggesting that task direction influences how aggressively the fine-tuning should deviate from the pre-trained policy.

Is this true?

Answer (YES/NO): NO